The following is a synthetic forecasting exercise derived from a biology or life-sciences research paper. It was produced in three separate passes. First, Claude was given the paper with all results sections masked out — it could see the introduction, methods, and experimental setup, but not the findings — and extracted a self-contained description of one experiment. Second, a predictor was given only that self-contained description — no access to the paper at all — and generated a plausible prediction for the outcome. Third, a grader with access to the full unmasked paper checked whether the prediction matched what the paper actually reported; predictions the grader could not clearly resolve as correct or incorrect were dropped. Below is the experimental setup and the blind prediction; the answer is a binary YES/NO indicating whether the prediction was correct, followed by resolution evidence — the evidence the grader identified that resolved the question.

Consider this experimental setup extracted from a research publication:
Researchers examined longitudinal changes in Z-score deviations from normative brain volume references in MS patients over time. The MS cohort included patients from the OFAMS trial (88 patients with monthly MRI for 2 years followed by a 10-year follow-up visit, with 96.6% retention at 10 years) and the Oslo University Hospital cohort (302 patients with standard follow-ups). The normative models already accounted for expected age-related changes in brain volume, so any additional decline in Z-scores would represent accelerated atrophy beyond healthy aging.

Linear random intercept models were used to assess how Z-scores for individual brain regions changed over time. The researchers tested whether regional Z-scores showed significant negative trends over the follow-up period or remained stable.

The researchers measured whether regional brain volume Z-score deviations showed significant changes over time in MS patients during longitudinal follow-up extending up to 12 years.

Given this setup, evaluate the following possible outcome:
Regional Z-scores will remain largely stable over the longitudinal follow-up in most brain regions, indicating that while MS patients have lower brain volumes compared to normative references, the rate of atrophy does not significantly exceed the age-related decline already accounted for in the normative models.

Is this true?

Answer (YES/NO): NO